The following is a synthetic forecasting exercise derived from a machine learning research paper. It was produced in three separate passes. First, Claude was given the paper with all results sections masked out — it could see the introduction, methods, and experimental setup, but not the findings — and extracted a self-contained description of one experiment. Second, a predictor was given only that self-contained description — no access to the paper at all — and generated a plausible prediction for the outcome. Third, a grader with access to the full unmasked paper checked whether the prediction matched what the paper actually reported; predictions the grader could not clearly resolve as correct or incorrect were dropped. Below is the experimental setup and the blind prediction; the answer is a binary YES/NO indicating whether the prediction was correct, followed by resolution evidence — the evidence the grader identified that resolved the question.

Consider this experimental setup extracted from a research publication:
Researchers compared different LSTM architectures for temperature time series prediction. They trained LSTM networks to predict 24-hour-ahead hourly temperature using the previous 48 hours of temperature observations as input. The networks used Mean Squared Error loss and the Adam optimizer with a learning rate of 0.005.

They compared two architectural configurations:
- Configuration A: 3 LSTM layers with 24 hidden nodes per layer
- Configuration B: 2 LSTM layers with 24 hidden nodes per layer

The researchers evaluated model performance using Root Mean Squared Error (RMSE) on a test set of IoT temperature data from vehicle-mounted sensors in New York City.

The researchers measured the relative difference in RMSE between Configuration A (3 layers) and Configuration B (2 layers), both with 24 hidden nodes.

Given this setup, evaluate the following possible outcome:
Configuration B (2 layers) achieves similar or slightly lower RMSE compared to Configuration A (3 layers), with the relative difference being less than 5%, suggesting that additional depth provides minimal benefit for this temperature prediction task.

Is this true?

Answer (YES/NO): NO